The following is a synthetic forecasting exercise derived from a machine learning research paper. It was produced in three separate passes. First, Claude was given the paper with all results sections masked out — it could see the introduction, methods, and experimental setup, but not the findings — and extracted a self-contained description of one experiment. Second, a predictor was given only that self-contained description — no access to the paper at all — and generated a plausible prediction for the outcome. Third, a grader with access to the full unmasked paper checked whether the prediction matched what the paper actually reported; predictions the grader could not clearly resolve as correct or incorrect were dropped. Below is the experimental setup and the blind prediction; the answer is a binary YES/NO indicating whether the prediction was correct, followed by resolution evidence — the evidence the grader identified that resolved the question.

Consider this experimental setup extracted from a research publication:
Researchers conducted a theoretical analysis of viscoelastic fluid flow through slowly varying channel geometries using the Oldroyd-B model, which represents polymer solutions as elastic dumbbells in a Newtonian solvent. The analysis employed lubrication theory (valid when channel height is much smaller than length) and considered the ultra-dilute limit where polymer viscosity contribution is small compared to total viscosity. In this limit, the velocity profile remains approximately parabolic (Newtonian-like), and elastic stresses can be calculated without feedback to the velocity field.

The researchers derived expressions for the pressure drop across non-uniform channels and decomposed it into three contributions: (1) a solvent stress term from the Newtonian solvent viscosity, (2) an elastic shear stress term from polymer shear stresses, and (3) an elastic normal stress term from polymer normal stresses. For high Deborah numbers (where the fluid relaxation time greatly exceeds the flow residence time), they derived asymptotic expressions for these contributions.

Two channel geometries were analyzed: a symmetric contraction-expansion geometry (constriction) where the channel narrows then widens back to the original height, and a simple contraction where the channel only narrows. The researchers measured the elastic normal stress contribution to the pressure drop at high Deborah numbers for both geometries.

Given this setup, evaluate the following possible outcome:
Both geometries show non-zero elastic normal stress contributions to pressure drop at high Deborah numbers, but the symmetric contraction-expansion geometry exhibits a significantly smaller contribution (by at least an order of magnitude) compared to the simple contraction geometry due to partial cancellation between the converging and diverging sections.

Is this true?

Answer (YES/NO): NO